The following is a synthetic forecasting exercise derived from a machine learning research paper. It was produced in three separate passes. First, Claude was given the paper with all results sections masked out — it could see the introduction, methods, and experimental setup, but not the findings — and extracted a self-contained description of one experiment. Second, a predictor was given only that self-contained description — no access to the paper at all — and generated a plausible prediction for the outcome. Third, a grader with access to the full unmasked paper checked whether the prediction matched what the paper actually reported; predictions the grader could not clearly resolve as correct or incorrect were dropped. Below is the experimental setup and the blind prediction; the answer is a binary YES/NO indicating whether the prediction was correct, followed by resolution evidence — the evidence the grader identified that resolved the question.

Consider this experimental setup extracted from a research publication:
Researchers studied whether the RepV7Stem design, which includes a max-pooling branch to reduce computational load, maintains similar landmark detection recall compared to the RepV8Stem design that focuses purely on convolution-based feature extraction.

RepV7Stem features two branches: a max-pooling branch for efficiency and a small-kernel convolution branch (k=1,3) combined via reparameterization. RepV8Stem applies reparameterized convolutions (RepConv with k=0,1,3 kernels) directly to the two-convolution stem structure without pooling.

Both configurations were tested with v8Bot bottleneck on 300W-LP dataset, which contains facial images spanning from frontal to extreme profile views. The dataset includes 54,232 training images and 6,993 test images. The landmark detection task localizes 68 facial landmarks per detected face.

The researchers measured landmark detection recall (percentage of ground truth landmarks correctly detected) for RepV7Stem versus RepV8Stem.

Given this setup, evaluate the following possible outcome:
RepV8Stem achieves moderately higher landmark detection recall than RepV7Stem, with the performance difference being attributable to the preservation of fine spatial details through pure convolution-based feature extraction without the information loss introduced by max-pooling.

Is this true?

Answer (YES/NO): YES